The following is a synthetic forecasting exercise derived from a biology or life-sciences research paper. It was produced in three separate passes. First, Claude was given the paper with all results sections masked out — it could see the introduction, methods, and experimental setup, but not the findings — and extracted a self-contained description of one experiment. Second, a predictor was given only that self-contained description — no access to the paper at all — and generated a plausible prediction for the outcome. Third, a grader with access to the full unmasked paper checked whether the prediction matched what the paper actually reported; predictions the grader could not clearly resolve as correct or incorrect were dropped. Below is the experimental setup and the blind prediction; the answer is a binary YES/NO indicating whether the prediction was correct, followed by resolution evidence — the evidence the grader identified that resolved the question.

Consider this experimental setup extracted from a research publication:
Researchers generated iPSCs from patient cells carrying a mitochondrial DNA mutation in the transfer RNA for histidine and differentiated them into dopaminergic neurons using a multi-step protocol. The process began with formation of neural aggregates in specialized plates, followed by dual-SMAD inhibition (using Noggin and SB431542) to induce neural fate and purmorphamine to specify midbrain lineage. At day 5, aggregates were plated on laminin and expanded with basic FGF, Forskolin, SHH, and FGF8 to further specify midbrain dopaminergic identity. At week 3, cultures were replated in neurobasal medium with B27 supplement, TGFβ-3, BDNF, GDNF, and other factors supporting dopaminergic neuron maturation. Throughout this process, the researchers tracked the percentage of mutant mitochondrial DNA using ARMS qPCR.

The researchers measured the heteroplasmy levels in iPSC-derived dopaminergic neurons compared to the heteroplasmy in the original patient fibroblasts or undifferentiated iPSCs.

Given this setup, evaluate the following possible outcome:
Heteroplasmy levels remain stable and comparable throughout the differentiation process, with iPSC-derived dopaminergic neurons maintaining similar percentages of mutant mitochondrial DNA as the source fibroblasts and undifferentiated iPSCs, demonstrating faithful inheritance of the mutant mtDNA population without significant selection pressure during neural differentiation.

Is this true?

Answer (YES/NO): NO